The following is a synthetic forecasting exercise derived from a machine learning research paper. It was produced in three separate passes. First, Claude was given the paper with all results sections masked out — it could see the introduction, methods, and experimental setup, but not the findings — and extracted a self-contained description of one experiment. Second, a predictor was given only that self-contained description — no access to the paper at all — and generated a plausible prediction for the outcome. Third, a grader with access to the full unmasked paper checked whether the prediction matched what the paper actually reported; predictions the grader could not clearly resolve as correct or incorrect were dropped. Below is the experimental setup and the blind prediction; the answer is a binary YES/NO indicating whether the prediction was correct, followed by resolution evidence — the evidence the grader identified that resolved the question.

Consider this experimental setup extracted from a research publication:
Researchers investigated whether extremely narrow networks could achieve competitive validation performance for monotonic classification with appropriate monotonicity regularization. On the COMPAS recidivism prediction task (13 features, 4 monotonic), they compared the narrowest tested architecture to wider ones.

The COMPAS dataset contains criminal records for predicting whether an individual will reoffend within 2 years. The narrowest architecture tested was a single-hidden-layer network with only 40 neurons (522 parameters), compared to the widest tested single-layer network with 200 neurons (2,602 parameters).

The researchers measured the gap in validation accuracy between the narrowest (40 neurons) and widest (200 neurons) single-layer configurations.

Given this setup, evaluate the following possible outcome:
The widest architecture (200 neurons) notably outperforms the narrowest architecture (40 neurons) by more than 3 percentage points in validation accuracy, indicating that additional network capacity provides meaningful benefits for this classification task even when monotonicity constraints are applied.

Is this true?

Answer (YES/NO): YES